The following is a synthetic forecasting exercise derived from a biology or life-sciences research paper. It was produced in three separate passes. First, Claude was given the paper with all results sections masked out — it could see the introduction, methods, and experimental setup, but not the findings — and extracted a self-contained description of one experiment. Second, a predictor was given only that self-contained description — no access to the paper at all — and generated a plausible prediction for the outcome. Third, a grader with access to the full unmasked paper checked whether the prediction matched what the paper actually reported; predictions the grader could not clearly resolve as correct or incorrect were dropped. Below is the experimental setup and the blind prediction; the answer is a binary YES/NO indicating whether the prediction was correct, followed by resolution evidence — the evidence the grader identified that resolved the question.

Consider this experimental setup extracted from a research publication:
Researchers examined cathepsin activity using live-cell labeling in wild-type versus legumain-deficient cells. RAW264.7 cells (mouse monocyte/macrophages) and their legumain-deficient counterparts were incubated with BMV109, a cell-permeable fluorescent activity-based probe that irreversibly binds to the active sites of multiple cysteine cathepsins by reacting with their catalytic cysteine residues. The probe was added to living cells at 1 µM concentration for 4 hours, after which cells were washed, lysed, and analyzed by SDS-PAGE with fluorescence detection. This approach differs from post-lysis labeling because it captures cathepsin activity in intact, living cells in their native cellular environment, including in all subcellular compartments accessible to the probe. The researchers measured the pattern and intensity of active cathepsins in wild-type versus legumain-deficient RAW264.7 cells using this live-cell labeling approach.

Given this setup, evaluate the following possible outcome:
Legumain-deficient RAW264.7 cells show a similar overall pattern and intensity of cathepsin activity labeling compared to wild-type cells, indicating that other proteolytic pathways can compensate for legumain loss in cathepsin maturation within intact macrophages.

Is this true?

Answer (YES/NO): NO